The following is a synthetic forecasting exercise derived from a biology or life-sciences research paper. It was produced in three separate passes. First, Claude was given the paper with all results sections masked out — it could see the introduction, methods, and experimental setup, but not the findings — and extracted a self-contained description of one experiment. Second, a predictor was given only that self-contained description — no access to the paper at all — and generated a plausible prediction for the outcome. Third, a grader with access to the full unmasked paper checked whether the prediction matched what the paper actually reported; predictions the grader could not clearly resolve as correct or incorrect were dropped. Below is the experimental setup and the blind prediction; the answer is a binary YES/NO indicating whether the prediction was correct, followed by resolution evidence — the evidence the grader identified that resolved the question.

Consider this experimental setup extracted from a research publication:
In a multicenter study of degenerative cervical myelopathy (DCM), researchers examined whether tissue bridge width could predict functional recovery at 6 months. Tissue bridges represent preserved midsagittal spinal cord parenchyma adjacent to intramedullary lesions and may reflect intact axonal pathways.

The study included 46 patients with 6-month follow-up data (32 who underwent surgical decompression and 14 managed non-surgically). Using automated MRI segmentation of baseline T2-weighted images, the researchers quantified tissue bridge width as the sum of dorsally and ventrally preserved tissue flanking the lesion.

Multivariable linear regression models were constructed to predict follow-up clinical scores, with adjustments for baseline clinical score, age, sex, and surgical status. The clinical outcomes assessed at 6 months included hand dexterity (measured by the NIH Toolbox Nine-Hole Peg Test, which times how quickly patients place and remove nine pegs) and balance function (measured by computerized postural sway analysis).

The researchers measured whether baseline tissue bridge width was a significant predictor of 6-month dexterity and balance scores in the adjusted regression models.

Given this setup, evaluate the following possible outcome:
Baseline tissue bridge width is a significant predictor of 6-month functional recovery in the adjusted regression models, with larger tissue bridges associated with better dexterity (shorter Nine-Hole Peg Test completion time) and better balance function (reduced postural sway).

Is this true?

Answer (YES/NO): NO